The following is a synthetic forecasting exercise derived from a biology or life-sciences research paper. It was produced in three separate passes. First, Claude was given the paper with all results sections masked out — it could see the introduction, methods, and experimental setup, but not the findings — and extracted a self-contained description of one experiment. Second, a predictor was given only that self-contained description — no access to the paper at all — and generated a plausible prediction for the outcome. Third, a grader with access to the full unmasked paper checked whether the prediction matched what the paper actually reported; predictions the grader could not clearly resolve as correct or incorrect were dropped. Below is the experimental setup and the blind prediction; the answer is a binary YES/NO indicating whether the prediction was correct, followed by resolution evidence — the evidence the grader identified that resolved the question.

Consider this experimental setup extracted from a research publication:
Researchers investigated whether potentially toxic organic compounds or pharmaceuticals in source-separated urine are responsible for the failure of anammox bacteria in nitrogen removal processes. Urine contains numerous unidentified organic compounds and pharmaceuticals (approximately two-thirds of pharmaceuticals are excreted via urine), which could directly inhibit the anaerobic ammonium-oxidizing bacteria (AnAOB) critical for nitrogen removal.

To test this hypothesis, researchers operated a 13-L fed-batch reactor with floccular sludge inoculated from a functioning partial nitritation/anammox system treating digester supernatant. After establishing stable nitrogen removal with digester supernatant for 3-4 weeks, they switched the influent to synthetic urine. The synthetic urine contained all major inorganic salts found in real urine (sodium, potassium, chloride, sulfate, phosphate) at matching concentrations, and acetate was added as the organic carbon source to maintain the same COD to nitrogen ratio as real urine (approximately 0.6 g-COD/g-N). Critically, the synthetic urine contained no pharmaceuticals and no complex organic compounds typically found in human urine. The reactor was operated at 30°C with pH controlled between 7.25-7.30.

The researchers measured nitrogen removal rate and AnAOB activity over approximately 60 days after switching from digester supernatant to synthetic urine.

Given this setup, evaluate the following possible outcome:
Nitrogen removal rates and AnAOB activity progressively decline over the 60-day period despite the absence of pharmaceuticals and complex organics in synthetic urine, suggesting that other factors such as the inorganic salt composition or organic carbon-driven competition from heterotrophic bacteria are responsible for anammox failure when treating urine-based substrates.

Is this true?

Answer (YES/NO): YES